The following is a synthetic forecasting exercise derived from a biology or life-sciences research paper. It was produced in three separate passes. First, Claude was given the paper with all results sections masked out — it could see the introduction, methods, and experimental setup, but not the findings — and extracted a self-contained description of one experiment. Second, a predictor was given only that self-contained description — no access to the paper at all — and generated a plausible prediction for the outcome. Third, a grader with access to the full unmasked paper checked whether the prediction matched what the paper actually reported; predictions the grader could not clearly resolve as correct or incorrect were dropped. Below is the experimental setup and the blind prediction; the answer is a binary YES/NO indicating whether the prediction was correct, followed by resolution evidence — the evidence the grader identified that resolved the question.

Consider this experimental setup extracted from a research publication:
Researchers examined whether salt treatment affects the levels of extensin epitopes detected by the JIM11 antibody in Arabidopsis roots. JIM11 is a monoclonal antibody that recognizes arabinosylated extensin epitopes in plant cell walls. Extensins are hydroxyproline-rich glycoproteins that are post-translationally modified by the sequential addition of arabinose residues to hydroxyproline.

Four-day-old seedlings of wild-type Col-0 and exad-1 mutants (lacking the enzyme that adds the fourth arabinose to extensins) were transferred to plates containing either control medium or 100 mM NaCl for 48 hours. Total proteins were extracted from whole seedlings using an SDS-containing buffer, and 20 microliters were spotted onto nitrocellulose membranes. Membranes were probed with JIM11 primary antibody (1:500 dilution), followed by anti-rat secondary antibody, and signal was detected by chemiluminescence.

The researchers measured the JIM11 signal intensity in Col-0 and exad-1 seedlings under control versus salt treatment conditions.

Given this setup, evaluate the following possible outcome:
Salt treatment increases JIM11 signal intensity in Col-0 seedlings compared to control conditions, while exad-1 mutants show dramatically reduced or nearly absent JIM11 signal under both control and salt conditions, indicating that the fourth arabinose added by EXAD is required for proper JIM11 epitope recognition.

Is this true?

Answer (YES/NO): YES